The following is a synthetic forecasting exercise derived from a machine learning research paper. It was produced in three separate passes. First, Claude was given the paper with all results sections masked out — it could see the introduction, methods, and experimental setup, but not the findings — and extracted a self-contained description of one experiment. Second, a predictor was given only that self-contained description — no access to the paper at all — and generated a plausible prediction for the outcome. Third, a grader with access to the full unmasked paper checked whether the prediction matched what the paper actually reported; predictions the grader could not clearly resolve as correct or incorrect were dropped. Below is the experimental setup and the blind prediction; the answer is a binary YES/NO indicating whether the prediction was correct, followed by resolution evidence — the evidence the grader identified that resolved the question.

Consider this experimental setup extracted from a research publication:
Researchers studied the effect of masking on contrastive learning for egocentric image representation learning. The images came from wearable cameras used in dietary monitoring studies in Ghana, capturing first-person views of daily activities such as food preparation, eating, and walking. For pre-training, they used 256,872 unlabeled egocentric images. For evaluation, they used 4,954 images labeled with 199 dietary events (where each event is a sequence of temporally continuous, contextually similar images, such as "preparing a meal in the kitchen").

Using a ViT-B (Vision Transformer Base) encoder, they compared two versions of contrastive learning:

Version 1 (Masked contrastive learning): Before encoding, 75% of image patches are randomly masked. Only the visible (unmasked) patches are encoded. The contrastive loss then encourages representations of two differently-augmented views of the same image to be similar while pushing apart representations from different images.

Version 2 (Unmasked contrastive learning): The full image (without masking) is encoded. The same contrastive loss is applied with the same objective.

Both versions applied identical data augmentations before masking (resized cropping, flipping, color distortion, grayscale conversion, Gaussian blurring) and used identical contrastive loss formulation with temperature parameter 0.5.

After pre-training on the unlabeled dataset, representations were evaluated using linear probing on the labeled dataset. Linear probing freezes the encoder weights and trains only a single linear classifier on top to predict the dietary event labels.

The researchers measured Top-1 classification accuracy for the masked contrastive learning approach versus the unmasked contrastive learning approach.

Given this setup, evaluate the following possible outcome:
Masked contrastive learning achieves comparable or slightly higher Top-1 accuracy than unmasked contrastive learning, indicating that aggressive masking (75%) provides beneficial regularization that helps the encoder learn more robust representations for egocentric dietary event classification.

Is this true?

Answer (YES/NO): NO